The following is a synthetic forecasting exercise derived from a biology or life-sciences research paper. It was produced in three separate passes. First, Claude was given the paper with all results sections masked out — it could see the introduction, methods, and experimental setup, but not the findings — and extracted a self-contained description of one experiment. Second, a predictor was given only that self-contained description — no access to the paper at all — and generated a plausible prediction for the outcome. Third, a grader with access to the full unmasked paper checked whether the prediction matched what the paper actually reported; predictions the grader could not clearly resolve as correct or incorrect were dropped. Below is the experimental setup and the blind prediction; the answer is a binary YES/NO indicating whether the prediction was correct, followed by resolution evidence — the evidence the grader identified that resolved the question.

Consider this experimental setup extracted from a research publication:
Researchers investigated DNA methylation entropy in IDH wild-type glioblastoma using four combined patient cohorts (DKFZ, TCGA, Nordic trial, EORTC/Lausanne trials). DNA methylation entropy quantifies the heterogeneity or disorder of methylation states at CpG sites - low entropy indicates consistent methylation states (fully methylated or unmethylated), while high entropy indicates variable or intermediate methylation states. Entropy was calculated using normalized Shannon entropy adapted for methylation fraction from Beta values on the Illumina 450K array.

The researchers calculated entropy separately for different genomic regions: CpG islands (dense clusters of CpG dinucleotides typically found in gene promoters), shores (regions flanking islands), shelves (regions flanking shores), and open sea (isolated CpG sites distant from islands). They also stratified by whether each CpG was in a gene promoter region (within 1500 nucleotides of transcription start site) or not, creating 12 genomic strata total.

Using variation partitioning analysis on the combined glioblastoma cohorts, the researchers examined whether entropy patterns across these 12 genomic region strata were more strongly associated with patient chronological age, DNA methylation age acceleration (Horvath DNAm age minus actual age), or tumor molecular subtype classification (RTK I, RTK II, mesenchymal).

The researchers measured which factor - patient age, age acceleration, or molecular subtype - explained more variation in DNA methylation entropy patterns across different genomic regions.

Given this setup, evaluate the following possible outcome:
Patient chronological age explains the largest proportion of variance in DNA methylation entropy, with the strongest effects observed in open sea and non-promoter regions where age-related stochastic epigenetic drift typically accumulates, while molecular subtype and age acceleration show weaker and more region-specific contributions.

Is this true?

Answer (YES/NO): NO